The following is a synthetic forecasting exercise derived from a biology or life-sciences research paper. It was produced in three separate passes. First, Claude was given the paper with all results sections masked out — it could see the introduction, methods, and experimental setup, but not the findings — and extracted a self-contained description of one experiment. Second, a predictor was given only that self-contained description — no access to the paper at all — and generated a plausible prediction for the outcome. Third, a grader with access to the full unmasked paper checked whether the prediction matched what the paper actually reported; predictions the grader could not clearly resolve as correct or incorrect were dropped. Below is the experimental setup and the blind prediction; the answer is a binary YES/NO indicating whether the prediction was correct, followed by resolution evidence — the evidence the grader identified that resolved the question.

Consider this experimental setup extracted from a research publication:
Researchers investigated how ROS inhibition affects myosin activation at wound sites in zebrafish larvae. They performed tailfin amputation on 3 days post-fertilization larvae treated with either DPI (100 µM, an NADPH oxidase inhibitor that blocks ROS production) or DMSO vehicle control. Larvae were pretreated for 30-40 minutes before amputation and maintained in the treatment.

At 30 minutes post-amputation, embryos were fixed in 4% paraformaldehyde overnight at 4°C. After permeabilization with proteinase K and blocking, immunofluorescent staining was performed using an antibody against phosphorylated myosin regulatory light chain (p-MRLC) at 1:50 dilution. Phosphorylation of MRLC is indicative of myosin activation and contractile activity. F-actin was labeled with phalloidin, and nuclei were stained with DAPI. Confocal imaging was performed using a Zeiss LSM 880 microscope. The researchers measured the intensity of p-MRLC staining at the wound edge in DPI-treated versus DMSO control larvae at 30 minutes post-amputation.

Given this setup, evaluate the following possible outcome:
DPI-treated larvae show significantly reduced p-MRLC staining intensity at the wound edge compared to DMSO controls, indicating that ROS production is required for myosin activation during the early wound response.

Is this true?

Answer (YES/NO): NO